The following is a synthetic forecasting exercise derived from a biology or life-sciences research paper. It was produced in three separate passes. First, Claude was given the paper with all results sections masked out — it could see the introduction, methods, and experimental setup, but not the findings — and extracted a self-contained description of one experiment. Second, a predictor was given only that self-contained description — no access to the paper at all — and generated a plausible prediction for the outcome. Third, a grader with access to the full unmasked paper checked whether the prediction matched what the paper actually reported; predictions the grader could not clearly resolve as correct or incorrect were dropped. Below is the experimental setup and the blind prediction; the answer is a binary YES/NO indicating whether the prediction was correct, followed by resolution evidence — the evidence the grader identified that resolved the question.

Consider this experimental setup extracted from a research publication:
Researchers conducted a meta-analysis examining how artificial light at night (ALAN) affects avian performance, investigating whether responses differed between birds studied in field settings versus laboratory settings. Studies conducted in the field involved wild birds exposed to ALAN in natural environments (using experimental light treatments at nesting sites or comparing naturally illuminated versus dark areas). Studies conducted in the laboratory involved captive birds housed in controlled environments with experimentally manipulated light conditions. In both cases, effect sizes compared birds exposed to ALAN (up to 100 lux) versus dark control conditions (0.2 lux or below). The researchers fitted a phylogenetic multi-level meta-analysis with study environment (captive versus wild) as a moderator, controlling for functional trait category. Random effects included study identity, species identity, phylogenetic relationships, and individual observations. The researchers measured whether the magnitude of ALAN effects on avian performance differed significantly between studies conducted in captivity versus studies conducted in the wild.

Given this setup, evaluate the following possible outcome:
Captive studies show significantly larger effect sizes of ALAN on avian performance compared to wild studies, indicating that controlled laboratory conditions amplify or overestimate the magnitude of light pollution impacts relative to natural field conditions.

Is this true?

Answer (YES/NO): NO